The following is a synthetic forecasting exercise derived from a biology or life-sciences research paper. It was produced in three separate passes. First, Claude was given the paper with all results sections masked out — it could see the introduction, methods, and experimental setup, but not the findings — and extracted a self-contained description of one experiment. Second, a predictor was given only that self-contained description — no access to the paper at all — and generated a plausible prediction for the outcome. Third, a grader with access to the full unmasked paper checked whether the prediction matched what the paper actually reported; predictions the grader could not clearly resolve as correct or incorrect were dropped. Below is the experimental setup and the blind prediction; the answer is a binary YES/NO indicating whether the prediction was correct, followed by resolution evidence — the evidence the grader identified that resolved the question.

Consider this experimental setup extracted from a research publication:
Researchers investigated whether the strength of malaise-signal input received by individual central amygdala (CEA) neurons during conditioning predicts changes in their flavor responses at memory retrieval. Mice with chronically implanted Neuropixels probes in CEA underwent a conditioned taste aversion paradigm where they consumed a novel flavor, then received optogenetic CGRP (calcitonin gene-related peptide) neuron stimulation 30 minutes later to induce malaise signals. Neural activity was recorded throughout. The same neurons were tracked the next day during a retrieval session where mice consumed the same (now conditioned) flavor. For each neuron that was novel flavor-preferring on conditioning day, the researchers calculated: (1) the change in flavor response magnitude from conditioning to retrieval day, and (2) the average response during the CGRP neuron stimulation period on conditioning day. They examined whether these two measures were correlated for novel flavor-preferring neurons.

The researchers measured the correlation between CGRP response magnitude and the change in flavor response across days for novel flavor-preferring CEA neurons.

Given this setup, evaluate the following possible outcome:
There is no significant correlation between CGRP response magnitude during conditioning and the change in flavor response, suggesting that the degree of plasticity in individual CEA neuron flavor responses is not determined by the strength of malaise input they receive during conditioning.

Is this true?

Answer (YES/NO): NO